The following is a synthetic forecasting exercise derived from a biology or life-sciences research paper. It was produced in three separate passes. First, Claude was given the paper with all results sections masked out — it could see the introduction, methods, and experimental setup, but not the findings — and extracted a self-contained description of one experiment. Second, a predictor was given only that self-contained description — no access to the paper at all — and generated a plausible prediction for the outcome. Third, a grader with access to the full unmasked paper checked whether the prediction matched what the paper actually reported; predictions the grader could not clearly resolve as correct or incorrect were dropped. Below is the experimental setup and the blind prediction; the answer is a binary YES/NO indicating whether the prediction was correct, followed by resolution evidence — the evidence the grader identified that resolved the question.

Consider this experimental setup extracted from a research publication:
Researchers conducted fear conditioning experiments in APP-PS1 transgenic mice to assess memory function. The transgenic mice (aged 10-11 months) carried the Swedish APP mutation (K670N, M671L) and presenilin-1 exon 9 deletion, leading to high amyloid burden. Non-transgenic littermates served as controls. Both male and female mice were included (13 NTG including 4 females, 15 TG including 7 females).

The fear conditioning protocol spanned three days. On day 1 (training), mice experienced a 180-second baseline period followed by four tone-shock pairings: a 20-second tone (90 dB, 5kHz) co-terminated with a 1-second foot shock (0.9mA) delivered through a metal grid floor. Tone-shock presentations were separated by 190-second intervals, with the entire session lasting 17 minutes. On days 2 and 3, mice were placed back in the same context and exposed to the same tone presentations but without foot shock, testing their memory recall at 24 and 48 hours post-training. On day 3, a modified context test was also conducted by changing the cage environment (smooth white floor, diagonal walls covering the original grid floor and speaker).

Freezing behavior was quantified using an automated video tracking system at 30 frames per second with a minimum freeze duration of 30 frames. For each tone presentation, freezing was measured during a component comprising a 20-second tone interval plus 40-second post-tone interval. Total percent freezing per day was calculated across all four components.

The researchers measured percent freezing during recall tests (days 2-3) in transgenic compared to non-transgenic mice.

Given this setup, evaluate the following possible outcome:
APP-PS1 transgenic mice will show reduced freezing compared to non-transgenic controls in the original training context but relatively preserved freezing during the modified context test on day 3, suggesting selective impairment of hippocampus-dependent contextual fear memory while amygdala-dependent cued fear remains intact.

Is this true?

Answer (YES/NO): NO